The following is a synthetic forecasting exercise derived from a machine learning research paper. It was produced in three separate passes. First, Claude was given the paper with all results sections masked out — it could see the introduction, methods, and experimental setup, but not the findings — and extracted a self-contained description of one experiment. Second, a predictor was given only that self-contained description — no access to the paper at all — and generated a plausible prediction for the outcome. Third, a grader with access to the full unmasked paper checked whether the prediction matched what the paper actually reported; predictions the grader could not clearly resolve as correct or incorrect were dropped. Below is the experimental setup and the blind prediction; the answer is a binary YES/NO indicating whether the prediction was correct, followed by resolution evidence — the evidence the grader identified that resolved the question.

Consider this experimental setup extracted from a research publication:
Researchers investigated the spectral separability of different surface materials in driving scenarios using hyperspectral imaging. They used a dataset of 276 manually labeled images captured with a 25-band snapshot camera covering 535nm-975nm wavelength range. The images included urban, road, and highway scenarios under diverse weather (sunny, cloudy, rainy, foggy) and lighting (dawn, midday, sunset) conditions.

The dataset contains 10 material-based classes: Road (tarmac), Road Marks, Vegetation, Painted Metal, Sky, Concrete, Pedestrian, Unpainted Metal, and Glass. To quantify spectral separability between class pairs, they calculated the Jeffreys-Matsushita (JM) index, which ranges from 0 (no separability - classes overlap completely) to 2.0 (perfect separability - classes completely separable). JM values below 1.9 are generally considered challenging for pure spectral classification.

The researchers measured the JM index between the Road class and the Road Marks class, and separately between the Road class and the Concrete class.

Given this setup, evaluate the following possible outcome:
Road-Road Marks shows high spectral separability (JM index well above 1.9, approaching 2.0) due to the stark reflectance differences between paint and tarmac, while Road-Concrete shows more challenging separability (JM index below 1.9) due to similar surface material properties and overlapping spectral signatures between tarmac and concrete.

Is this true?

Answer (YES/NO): NO